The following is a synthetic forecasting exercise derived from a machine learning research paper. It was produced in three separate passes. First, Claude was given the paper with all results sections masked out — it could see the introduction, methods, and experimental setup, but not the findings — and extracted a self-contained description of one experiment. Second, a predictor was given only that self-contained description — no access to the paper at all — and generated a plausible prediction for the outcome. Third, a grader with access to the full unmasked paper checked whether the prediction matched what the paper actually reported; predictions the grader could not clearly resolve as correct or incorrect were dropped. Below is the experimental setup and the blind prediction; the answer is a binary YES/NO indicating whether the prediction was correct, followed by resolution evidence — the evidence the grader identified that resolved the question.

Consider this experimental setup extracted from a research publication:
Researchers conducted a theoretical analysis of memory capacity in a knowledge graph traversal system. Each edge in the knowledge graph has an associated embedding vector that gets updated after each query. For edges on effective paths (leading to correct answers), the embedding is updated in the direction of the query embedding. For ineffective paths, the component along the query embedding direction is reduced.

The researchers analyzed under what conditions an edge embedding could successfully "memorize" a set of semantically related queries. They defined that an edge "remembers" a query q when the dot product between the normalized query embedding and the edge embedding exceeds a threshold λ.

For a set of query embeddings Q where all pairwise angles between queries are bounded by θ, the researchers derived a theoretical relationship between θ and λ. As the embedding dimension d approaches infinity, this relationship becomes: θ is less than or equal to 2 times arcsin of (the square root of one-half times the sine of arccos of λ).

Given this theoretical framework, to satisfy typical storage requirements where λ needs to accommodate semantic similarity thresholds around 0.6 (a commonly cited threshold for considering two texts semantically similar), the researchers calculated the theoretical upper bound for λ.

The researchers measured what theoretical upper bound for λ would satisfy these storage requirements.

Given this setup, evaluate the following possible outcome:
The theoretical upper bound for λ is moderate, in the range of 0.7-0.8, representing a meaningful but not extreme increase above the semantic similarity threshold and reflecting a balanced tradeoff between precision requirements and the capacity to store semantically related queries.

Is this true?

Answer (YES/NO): YES